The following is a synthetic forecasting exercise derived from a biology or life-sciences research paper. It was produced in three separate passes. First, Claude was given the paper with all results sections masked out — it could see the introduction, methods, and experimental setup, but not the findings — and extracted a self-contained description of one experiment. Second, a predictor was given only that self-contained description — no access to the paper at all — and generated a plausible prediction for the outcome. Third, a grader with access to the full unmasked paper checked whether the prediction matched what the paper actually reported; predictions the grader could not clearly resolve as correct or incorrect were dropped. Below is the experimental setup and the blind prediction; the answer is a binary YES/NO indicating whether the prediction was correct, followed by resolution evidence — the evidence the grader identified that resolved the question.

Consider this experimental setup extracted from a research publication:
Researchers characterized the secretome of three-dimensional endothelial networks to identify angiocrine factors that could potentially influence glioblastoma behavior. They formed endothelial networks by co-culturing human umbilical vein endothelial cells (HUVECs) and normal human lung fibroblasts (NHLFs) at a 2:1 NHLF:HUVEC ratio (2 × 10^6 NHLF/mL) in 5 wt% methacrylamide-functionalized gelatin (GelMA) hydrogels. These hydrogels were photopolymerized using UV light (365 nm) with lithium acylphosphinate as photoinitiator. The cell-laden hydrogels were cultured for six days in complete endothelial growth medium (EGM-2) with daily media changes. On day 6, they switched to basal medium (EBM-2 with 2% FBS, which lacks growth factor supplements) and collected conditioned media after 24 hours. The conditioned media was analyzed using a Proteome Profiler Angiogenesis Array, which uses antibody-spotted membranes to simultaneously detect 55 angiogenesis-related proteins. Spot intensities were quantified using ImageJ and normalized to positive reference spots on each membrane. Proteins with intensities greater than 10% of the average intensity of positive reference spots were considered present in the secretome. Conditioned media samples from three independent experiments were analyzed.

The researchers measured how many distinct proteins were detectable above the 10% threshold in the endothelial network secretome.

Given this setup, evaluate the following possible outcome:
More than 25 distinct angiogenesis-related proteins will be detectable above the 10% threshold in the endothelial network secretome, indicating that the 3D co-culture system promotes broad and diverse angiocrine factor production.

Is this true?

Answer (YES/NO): NO